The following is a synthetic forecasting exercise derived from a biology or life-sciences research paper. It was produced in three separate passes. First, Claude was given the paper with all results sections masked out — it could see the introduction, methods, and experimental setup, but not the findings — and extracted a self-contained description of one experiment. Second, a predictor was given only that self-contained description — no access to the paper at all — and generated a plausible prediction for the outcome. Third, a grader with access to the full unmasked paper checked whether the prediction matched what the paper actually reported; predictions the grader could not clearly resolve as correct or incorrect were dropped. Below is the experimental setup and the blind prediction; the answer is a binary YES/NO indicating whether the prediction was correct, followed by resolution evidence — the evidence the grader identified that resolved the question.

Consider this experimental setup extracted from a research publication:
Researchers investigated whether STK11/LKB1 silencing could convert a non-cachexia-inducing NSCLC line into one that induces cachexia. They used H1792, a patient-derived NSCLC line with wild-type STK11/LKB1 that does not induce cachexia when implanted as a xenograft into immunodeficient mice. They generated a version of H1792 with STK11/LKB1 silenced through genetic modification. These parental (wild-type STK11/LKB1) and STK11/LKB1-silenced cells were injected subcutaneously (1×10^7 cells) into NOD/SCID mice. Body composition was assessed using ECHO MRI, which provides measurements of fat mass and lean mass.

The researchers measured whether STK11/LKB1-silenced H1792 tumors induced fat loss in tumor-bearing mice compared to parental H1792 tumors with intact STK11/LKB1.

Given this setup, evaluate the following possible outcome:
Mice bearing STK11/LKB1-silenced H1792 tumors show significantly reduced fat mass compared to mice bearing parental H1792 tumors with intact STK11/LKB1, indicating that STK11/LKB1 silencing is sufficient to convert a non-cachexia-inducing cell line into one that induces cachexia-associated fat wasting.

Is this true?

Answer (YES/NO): YES